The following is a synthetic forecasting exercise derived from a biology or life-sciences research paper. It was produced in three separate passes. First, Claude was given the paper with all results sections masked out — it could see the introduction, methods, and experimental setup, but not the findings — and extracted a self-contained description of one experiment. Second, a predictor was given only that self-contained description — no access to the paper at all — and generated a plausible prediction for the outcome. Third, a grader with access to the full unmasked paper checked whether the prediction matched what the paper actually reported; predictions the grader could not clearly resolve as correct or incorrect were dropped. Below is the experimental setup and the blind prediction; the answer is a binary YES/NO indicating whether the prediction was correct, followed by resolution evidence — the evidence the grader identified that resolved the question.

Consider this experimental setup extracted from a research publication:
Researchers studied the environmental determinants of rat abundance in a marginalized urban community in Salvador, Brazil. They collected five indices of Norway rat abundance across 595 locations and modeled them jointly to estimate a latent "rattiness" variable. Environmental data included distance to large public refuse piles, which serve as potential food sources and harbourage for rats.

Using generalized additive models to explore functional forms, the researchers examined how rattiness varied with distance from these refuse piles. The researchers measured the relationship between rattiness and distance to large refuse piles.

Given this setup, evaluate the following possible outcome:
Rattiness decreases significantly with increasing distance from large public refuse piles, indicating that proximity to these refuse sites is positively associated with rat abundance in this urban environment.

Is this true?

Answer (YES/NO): YES